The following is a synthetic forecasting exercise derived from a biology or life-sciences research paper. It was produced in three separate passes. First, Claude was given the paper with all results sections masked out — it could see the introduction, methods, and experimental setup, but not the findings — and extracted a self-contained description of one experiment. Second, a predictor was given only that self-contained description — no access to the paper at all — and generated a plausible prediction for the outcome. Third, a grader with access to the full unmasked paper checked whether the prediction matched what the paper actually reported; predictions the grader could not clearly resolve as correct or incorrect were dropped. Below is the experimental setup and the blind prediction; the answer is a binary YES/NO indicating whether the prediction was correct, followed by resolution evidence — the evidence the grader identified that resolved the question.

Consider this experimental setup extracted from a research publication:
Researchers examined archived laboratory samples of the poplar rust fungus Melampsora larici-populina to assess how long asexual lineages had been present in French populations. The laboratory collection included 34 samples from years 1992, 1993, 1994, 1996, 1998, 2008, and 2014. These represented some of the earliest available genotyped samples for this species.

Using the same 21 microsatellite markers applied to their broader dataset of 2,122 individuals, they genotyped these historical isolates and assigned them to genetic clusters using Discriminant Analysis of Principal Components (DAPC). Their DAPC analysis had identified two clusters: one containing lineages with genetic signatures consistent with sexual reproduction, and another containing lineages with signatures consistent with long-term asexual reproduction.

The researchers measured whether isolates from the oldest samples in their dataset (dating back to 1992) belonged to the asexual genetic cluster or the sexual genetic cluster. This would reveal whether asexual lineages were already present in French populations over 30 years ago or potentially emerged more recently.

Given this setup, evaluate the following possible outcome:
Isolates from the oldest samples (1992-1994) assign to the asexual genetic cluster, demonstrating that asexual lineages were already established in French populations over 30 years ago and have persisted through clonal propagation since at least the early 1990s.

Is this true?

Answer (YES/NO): YES